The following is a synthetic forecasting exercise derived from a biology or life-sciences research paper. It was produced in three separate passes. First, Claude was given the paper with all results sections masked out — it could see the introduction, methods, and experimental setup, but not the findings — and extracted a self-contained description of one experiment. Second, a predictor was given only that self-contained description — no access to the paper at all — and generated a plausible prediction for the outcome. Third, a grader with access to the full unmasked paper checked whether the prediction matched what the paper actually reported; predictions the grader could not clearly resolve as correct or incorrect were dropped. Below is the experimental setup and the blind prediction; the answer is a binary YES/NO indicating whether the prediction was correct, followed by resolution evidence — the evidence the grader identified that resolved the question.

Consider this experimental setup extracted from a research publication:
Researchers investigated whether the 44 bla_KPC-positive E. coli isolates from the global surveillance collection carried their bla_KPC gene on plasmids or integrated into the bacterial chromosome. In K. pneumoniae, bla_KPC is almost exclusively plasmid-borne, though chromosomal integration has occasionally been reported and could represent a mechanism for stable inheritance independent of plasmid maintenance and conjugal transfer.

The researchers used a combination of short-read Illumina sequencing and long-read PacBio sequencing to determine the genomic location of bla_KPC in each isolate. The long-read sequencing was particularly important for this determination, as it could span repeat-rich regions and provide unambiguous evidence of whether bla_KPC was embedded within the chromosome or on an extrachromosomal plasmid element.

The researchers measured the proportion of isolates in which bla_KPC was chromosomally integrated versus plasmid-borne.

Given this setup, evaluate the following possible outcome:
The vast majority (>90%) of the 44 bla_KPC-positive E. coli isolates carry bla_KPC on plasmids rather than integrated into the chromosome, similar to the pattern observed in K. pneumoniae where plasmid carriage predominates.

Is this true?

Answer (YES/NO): YES